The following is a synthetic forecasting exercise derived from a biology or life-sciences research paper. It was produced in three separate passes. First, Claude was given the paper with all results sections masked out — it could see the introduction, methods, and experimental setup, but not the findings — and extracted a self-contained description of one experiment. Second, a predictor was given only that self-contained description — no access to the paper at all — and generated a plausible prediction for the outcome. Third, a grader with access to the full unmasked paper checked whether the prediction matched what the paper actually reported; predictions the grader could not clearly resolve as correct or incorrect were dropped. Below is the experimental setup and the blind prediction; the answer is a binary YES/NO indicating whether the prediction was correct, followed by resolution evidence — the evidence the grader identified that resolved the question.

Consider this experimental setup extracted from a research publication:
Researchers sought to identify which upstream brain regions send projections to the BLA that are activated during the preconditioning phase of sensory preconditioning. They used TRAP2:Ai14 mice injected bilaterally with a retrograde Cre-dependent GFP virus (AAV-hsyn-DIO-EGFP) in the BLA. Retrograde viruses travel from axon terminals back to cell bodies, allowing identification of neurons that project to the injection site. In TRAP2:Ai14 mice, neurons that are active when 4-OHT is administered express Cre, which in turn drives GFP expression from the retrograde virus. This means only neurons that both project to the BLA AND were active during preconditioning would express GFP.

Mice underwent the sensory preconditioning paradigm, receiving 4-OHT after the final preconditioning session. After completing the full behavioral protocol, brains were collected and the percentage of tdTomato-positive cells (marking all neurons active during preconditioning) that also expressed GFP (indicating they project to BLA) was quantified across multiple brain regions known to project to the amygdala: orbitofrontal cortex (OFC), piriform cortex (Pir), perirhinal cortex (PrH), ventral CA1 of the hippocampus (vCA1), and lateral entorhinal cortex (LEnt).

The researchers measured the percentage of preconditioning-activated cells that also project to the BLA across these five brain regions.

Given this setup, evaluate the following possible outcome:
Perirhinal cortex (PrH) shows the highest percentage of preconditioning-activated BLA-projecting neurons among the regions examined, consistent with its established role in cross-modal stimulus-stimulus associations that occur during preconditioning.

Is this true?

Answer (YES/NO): NO